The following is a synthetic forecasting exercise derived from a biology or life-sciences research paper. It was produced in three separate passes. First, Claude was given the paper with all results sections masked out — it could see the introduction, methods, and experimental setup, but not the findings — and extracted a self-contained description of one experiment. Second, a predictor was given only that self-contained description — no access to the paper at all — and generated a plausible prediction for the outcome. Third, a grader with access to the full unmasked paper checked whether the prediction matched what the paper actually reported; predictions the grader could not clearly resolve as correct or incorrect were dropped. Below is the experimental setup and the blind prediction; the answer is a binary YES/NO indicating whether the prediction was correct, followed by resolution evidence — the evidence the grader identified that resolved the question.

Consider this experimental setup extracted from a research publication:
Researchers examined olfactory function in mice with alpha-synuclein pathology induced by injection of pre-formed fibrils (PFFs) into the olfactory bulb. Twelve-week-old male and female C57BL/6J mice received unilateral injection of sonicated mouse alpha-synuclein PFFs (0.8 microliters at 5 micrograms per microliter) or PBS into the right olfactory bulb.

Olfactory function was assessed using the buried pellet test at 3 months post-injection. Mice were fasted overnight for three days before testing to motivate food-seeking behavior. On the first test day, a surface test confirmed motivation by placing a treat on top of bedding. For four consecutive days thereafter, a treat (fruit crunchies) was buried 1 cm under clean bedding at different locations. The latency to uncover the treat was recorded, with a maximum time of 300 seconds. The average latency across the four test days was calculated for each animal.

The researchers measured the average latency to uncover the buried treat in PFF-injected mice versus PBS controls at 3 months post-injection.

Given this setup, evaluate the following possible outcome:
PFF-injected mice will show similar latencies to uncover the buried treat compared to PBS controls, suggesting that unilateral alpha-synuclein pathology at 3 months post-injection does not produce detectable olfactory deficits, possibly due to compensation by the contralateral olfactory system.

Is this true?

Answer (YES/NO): YES